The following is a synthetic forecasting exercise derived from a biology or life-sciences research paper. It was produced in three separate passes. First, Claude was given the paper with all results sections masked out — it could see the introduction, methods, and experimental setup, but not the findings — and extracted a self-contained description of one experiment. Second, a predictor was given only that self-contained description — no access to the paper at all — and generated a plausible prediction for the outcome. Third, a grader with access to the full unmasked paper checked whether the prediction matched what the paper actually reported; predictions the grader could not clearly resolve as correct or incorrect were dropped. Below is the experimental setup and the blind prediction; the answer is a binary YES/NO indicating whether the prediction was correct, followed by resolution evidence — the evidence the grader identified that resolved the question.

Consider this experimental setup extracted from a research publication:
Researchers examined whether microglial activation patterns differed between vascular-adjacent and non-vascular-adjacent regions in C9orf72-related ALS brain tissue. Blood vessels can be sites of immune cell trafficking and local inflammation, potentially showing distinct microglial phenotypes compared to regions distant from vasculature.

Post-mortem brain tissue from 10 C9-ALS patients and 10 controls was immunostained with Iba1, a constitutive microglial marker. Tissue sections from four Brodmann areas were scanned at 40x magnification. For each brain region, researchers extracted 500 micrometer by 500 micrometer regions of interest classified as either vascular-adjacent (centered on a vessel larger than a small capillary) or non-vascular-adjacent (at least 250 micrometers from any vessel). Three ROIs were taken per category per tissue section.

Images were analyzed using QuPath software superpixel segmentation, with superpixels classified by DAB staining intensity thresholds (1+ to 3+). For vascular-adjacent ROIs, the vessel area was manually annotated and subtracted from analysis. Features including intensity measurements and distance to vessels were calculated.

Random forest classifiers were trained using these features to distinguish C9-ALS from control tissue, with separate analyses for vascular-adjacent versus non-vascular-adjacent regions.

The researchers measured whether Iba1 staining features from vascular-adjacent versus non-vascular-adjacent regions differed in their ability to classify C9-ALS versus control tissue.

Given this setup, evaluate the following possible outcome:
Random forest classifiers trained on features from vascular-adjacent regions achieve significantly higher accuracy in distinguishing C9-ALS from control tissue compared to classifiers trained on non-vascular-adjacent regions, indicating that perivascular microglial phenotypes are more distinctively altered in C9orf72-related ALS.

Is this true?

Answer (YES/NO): NO